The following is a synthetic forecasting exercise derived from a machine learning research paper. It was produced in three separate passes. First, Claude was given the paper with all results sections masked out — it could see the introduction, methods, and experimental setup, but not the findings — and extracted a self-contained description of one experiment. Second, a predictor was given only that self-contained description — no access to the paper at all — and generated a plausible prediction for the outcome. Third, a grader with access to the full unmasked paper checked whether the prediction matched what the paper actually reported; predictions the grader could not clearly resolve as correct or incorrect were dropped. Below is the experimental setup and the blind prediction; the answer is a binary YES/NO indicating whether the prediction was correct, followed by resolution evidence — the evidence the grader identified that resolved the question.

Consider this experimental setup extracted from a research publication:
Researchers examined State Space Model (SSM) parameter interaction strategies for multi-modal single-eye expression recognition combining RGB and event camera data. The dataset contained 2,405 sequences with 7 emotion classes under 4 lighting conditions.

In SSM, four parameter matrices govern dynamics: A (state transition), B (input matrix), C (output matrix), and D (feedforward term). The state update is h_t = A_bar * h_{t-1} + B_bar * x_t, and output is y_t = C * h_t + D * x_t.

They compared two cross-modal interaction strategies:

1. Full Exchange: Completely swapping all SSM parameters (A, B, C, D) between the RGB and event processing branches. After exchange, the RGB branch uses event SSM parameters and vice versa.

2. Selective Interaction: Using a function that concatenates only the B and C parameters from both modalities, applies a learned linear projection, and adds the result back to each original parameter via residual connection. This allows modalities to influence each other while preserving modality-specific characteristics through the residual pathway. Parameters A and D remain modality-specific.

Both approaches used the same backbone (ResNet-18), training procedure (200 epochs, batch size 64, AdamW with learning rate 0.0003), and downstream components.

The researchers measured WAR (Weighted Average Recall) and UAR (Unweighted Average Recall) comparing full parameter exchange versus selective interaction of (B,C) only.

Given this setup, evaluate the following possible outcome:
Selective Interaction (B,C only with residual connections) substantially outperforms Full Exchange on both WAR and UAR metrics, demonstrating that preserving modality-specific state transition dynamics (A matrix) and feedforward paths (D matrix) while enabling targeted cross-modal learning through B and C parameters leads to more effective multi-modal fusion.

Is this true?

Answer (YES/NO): YES